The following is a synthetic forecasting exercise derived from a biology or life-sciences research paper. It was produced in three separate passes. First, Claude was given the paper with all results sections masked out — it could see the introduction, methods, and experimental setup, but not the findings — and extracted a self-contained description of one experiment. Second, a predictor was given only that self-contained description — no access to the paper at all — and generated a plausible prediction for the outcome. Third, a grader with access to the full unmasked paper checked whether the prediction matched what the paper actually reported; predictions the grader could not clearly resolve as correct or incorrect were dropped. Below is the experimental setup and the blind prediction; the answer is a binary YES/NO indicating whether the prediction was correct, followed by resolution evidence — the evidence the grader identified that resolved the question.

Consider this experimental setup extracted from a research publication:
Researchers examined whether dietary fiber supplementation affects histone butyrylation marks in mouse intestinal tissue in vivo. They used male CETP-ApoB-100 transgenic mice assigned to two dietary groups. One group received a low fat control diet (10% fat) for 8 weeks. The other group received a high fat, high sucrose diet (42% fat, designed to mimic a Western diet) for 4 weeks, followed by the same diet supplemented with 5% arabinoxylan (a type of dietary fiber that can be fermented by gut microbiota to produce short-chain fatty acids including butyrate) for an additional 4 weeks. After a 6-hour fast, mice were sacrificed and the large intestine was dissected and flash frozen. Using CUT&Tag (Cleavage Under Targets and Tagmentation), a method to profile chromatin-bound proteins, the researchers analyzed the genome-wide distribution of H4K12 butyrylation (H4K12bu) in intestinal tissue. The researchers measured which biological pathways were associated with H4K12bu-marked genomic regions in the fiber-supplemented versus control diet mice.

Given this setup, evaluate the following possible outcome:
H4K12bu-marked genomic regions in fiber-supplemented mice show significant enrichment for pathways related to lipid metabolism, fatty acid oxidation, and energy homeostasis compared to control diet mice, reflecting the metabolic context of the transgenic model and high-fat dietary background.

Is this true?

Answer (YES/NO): NO